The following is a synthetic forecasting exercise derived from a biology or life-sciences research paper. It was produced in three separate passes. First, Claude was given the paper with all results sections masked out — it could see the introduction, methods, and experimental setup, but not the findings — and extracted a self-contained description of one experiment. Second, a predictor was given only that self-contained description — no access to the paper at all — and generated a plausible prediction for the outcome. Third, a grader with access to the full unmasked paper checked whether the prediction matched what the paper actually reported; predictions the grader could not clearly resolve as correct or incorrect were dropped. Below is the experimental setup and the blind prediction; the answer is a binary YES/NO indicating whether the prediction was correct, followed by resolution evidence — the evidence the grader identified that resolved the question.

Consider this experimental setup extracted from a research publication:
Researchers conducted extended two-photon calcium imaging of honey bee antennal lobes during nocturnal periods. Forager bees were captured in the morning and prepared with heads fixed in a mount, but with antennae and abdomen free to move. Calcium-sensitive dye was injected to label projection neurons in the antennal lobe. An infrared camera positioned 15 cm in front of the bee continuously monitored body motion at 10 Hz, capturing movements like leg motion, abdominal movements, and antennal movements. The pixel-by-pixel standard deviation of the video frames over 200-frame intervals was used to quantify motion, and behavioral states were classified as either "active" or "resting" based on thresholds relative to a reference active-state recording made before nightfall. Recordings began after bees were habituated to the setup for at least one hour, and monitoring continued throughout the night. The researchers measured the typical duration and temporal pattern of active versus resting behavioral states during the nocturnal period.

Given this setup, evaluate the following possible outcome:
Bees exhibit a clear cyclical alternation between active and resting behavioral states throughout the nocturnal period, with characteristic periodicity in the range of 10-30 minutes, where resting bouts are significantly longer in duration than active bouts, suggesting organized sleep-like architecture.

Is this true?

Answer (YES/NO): NO